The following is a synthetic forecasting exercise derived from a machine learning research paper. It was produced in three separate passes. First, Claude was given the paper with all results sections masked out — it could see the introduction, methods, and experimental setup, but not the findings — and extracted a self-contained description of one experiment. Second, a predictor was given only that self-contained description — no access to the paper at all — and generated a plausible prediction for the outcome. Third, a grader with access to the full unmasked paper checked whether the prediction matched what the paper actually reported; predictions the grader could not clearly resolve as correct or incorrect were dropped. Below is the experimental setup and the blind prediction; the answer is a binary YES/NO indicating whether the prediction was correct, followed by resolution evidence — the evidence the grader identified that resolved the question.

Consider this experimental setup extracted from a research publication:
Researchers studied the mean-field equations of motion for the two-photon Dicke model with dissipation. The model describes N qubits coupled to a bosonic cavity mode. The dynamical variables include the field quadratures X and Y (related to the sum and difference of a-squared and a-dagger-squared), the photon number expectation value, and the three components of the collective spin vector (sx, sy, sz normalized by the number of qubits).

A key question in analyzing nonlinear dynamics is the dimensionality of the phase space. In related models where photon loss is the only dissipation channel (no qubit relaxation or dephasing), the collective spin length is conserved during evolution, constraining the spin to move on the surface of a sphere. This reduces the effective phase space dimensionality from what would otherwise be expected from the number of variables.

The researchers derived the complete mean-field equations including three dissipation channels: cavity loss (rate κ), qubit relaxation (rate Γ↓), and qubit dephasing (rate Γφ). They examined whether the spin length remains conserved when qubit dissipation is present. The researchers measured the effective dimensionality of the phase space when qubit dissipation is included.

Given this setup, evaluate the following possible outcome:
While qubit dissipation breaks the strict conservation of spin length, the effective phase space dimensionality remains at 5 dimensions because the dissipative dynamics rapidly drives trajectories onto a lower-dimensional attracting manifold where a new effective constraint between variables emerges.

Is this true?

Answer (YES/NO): NO